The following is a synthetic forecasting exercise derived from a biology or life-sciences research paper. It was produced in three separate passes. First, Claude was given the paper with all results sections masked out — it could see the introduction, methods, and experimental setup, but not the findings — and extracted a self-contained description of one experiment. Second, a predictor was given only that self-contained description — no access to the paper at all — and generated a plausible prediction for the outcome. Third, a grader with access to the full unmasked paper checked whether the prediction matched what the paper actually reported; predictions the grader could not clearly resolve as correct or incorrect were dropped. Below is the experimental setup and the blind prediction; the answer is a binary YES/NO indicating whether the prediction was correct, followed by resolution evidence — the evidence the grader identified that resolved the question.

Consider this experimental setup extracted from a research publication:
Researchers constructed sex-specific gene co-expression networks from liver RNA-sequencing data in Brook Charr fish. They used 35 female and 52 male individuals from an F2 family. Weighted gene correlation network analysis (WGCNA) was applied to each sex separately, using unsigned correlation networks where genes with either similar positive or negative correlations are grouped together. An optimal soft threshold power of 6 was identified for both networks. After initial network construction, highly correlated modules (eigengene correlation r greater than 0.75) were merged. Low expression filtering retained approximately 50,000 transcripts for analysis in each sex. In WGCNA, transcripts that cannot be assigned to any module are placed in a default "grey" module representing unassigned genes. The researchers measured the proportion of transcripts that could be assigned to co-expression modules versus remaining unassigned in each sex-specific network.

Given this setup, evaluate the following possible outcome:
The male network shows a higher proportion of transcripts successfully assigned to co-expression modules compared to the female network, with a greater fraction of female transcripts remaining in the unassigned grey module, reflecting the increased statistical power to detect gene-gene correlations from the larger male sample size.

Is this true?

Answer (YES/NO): NO